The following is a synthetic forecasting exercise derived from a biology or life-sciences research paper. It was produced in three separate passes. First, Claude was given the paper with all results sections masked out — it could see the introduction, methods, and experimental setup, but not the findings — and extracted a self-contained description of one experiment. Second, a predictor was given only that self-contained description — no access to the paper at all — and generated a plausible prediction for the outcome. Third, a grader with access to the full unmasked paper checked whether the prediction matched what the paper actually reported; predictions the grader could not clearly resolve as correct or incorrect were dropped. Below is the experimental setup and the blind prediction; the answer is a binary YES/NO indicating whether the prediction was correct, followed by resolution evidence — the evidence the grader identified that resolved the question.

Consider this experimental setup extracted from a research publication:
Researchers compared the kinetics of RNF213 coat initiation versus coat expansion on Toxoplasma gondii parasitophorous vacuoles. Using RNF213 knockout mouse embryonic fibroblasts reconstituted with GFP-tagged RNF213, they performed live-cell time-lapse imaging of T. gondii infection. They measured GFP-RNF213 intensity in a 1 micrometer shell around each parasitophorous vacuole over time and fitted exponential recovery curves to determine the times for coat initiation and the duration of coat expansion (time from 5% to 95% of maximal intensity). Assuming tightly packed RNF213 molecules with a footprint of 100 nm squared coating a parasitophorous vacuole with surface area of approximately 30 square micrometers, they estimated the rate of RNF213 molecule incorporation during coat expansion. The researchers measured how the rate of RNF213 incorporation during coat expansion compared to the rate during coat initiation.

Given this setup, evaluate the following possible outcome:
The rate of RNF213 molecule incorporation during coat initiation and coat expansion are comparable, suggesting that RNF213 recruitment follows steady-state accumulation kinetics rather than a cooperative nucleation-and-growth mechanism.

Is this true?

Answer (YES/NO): NO